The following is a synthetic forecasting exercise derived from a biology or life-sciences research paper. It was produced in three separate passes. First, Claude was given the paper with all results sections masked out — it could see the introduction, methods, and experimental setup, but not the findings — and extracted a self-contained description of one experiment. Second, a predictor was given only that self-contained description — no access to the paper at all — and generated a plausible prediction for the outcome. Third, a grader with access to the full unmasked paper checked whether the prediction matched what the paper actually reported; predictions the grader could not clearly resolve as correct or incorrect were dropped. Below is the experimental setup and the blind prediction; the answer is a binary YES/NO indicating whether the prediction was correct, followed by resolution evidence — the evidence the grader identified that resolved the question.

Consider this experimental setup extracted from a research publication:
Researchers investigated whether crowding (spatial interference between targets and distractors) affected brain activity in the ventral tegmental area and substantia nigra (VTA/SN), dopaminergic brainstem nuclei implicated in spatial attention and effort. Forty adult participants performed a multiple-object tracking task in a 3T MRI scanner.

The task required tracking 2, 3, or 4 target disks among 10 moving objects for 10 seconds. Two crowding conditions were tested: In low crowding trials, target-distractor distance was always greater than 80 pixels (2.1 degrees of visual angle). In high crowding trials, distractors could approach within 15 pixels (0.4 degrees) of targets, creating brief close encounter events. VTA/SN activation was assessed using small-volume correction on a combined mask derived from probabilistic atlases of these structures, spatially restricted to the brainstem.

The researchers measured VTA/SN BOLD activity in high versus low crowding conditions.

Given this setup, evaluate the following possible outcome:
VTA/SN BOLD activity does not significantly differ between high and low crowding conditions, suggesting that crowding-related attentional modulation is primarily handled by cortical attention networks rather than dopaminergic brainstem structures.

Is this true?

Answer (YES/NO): NO